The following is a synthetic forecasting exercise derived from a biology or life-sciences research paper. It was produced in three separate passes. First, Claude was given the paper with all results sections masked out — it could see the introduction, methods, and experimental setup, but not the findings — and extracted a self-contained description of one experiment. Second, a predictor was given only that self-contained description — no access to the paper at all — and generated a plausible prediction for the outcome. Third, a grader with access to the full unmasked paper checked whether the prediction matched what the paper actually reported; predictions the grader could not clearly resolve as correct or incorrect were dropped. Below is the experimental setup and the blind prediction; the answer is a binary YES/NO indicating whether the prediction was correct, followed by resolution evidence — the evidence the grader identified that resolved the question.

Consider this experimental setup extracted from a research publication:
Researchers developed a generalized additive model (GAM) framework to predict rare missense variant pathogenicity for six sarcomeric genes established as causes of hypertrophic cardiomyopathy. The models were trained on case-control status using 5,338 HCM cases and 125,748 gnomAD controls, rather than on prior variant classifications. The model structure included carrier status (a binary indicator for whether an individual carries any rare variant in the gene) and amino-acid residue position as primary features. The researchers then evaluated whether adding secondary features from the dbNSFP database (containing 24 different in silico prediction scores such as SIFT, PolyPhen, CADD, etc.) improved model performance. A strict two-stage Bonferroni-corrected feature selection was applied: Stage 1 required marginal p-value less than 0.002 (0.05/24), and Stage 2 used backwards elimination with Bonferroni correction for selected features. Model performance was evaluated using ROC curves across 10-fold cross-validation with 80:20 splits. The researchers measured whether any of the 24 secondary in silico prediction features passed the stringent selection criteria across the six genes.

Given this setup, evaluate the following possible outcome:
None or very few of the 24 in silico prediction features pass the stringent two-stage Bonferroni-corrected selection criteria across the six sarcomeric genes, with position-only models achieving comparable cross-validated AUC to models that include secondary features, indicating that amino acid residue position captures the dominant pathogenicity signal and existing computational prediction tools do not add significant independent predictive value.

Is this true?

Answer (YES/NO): NO